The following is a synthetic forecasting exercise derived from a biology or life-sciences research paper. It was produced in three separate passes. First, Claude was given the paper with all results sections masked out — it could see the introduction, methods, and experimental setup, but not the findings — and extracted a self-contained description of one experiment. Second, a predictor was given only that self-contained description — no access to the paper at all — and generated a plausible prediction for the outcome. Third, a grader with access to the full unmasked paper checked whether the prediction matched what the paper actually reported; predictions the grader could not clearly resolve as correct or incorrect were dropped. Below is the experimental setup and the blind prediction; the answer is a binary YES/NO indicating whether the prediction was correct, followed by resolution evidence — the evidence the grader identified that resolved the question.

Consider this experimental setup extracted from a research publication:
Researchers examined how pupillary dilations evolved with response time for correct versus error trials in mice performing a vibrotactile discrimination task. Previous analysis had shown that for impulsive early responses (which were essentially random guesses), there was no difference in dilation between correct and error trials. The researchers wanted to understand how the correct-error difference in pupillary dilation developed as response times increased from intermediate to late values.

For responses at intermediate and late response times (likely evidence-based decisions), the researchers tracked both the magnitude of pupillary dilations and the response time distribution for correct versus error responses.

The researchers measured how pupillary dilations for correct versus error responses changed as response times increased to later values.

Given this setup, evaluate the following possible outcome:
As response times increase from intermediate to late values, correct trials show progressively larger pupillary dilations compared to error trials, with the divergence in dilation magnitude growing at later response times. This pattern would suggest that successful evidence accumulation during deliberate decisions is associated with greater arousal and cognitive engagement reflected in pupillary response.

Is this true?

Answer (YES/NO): NO